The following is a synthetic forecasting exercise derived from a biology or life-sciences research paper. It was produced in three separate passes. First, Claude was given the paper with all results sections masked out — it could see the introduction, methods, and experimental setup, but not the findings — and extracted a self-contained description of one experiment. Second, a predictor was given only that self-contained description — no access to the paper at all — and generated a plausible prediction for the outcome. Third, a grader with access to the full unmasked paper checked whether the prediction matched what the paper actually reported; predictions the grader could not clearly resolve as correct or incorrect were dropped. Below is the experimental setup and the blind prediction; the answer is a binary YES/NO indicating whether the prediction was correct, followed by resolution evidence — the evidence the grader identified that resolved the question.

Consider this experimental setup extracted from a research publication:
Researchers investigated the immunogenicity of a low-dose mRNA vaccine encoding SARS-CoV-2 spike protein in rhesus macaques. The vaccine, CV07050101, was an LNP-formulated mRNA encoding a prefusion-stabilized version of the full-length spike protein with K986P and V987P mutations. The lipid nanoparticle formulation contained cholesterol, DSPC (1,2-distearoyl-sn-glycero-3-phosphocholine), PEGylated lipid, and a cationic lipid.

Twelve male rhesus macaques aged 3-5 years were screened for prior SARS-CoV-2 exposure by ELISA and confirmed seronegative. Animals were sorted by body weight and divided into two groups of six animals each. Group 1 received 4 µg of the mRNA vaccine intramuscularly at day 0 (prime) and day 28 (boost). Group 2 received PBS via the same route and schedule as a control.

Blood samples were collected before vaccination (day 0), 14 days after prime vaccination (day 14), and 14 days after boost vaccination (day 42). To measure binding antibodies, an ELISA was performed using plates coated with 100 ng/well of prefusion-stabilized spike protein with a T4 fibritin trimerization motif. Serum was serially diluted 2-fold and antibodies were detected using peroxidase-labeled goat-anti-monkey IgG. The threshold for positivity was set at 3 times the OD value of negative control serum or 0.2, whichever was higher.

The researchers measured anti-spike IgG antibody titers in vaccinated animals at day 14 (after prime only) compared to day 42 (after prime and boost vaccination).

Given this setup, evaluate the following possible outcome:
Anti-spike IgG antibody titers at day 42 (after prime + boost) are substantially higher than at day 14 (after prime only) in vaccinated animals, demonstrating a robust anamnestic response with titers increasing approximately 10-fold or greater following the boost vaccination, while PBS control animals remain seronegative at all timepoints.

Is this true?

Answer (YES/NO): NO